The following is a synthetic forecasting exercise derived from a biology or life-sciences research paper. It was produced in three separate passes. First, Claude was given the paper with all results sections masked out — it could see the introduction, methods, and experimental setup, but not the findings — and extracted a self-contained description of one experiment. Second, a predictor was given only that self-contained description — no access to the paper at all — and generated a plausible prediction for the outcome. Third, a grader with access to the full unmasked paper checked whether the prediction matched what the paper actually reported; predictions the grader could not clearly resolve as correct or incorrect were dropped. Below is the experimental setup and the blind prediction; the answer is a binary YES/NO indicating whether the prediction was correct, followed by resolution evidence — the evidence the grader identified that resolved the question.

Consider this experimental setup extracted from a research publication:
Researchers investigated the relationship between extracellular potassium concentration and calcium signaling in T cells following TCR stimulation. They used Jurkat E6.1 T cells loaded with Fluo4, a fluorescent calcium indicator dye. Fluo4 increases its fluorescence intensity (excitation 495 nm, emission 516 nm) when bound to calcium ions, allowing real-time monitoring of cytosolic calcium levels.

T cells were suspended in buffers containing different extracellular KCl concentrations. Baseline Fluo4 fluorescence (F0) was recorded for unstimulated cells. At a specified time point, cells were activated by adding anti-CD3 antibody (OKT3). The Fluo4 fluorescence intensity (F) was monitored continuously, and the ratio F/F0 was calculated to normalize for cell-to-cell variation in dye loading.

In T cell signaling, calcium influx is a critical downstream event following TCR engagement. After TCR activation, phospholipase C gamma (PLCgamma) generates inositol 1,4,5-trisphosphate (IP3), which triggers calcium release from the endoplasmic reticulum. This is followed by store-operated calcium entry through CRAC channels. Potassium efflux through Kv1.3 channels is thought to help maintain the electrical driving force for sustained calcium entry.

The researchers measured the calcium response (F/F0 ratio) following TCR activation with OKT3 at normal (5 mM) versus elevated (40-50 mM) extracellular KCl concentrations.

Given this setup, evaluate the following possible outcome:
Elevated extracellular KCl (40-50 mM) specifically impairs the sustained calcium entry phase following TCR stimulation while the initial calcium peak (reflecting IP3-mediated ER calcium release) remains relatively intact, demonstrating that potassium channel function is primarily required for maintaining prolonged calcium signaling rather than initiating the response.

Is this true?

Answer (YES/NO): NO